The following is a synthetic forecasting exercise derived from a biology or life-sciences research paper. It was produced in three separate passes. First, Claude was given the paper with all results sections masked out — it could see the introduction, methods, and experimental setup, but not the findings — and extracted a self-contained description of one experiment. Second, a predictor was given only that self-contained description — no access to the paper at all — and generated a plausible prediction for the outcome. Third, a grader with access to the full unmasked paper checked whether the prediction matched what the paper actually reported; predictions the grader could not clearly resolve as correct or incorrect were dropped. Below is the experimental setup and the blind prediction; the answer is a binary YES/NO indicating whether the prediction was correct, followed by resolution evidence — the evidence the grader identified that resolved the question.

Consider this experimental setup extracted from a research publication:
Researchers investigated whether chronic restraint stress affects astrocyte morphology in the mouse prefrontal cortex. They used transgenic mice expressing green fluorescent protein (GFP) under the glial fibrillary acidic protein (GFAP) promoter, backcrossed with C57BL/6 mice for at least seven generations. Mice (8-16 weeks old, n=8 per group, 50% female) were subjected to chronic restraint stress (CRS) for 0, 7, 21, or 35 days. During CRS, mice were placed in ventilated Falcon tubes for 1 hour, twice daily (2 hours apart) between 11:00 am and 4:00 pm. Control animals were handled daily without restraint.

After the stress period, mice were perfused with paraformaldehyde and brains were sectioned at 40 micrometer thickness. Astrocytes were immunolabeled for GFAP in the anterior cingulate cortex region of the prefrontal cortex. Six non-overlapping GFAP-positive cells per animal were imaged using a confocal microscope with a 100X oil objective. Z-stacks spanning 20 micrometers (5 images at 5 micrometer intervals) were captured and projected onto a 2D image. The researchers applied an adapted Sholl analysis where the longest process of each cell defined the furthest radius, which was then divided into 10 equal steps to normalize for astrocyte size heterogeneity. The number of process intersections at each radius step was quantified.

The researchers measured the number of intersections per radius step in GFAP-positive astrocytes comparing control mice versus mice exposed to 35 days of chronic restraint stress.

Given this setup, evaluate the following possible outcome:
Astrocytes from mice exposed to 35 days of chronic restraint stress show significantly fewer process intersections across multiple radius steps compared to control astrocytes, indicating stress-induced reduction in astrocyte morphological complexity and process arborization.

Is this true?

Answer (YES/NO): NO